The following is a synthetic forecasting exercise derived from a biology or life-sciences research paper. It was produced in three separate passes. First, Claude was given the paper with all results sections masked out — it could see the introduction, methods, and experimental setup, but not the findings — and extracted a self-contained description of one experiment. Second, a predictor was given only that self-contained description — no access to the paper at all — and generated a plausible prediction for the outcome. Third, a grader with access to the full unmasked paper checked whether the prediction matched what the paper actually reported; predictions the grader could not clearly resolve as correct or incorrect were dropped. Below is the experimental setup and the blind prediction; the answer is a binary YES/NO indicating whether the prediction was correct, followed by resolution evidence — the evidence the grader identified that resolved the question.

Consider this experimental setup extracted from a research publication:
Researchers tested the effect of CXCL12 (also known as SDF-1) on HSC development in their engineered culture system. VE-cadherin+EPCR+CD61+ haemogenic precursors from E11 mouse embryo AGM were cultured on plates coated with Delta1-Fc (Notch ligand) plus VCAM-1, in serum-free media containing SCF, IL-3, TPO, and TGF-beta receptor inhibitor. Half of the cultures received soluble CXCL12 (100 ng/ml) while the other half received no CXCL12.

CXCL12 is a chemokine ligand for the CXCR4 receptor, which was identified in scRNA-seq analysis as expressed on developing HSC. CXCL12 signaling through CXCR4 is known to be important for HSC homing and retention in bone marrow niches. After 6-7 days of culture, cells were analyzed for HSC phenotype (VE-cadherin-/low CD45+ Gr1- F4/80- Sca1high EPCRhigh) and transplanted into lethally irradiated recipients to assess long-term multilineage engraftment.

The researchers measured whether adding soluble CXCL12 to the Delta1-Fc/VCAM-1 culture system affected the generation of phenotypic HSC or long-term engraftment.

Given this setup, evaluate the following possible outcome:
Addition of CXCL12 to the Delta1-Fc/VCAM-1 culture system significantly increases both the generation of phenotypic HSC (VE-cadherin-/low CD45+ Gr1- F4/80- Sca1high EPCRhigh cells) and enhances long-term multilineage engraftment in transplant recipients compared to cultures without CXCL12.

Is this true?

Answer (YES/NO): NO